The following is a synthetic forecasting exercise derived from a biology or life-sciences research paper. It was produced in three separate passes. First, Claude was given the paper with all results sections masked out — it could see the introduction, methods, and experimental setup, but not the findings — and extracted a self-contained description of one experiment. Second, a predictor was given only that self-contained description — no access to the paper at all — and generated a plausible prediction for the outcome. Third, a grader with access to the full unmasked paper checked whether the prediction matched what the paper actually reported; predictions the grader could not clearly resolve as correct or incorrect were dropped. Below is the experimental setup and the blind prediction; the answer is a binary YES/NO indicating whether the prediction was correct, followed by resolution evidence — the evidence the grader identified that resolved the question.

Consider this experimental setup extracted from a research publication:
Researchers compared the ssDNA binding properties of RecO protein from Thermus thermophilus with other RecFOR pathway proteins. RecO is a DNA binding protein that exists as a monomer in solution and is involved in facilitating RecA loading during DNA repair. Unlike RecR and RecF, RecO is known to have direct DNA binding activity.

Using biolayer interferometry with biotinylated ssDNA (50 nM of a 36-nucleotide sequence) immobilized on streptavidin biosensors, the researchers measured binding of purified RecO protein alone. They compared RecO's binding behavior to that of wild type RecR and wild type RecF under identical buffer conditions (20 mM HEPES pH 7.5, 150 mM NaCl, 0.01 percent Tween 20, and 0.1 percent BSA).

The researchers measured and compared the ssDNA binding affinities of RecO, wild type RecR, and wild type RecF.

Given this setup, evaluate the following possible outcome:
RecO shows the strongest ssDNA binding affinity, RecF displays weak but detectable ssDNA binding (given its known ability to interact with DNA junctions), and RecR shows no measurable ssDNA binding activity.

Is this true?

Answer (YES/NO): NO